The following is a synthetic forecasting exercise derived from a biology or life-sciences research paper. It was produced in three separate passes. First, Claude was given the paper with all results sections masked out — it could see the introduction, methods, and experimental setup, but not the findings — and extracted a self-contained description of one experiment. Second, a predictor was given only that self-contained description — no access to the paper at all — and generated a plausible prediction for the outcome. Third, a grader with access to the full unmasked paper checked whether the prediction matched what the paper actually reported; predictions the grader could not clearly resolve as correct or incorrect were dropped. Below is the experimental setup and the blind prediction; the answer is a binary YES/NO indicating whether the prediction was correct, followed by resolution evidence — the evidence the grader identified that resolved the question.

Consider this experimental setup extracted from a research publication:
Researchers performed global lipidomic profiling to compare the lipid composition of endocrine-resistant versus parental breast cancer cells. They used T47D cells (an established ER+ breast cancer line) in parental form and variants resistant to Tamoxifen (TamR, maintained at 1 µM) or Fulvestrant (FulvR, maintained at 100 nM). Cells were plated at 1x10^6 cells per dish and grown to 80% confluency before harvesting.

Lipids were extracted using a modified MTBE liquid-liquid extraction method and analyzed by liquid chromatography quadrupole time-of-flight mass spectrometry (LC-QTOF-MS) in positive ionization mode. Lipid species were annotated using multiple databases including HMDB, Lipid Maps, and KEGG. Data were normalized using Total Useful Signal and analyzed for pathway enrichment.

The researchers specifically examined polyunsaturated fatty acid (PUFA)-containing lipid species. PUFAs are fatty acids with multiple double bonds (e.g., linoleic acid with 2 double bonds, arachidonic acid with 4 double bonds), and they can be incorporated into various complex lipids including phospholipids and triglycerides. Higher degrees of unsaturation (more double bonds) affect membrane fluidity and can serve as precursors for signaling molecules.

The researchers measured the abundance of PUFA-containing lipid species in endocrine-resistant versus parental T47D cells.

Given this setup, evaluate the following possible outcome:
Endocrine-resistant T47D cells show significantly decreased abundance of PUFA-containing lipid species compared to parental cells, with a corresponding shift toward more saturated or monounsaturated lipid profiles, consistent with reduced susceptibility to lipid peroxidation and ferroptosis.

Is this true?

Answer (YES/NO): NO